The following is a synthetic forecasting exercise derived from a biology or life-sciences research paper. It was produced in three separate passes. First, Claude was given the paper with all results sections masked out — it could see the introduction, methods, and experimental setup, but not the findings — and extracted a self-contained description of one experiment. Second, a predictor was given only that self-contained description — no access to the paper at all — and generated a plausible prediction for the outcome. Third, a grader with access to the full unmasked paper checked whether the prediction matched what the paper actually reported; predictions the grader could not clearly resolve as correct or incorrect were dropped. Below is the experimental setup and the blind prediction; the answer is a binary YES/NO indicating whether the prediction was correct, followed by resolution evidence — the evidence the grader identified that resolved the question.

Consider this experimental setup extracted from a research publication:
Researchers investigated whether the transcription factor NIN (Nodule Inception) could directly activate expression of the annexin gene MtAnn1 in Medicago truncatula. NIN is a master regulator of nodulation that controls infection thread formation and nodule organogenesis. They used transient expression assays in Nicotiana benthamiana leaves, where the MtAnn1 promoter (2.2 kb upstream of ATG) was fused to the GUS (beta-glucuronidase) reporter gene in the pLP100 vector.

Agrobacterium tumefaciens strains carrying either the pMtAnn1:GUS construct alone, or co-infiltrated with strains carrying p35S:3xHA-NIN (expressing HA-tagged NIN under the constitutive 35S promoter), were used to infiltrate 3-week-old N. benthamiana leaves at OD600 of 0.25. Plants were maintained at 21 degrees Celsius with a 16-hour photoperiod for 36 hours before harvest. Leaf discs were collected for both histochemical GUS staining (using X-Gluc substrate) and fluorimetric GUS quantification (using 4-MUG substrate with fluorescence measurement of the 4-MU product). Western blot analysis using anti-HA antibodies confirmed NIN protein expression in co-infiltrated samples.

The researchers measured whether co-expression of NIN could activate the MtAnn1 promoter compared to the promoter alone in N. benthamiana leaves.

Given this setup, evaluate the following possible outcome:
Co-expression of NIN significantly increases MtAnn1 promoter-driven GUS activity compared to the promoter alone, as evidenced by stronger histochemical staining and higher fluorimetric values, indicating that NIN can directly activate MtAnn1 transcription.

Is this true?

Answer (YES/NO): YES